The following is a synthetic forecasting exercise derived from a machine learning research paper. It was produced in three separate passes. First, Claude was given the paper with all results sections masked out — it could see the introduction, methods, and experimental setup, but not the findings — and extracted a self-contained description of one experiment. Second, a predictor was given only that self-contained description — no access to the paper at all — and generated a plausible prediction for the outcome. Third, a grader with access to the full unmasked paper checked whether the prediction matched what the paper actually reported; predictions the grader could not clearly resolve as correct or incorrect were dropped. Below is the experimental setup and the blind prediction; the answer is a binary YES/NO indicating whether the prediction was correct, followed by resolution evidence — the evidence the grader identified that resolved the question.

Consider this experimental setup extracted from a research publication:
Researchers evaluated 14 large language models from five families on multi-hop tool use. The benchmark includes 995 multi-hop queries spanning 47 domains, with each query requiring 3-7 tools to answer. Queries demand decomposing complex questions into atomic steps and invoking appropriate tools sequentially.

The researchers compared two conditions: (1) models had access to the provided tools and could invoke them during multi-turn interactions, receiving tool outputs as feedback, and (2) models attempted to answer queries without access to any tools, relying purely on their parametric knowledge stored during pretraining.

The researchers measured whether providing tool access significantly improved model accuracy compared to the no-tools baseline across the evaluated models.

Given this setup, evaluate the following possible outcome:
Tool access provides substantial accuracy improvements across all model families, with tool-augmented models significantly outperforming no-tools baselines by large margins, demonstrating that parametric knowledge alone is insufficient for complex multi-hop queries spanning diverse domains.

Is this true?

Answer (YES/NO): NO